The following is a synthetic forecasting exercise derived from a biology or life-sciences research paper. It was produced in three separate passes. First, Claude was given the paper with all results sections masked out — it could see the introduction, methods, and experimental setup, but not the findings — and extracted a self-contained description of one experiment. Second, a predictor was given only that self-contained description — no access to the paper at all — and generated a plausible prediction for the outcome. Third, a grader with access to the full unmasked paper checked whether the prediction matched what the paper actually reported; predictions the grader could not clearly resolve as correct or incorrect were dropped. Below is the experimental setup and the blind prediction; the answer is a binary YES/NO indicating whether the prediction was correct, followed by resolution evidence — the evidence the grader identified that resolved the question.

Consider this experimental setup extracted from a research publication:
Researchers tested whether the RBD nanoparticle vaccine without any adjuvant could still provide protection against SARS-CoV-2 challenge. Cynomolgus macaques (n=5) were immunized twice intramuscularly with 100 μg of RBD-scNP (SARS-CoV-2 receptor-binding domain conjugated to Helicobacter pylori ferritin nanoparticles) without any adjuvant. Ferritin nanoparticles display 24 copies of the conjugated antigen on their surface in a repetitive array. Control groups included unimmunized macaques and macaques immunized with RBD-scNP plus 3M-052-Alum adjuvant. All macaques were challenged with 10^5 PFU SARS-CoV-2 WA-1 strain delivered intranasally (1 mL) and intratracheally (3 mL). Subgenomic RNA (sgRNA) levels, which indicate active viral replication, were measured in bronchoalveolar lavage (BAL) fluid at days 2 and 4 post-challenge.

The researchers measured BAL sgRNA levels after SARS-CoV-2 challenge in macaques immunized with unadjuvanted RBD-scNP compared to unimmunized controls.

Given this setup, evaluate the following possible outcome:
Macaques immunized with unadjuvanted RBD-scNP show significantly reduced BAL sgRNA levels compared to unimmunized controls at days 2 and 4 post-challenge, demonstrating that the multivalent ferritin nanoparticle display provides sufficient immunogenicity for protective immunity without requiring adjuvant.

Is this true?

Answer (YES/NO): NO